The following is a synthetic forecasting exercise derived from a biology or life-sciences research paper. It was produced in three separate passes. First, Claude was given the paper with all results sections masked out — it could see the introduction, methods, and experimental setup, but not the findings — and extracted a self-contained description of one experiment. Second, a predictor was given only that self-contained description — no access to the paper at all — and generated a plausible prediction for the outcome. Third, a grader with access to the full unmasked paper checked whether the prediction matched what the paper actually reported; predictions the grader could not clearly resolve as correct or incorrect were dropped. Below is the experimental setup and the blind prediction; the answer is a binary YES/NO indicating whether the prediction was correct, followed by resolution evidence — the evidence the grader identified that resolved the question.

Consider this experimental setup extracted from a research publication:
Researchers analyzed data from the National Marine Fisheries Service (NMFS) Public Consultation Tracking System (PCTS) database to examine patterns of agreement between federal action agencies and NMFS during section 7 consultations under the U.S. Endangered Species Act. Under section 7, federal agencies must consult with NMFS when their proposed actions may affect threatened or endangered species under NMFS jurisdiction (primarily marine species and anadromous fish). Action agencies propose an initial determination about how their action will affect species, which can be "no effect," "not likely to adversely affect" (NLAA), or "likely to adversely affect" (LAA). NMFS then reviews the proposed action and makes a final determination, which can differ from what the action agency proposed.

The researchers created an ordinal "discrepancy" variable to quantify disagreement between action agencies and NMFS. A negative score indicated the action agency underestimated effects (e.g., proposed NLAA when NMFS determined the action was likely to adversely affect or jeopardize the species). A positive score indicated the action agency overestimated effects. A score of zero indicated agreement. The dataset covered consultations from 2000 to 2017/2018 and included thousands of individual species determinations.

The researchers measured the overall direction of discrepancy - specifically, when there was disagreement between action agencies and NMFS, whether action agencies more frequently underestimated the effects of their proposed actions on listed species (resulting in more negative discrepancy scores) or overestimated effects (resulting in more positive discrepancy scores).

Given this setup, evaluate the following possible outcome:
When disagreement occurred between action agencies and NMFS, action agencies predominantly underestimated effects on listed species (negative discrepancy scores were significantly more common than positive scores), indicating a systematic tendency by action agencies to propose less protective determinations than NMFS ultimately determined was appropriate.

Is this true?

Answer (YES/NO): YES